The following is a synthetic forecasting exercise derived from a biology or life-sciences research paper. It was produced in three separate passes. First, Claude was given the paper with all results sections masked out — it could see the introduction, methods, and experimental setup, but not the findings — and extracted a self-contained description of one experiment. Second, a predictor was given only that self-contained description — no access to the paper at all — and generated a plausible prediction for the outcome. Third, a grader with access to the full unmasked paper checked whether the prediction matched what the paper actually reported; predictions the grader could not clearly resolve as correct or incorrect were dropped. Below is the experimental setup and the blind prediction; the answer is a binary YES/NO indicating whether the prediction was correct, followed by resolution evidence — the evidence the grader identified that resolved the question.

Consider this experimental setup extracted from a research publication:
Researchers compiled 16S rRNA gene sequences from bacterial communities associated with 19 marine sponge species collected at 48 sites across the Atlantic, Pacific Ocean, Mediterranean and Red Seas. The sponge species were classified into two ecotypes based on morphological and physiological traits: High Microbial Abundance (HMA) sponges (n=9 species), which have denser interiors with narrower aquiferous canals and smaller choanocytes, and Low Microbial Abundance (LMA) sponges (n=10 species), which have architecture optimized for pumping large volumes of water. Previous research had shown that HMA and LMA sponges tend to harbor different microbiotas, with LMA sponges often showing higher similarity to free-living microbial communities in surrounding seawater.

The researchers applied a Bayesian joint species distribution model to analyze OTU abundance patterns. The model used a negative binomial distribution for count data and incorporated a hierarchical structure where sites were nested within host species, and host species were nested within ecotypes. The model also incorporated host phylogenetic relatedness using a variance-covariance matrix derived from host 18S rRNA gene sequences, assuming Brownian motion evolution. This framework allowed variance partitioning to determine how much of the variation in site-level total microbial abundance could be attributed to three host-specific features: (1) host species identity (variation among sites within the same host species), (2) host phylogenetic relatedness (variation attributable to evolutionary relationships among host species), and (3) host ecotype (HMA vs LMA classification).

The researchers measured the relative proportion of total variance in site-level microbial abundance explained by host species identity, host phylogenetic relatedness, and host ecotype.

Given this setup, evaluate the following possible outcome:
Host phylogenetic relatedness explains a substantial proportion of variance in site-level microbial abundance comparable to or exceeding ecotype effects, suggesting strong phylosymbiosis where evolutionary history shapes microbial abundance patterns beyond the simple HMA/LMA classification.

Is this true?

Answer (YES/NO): YES